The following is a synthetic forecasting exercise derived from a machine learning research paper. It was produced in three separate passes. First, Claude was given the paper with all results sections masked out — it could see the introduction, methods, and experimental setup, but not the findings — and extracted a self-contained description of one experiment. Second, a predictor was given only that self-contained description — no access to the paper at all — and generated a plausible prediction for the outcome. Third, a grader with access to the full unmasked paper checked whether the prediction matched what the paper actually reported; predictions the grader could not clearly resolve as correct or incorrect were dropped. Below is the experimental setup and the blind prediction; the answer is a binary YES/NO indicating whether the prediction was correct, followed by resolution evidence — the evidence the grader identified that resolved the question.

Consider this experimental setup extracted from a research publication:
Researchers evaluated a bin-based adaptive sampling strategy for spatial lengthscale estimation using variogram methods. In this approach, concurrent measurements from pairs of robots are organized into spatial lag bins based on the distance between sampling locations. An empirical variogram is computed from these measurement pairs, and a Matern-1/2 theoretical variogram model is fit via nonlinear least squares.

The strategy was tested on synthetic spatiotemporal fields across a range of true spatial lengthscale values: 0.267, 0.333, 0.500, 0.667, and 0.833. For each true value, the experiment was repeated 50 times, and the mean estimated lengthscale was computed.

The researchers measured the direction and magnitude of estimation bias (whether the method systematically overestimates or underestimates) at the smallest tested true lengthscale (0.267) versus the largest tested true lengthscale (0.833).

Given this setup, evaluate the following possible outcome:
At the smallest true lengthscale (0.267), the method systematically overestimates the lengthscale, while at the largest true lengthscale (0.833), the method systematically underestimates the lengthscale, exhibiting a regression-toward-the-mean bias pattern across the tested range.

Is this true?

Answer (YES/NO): NO